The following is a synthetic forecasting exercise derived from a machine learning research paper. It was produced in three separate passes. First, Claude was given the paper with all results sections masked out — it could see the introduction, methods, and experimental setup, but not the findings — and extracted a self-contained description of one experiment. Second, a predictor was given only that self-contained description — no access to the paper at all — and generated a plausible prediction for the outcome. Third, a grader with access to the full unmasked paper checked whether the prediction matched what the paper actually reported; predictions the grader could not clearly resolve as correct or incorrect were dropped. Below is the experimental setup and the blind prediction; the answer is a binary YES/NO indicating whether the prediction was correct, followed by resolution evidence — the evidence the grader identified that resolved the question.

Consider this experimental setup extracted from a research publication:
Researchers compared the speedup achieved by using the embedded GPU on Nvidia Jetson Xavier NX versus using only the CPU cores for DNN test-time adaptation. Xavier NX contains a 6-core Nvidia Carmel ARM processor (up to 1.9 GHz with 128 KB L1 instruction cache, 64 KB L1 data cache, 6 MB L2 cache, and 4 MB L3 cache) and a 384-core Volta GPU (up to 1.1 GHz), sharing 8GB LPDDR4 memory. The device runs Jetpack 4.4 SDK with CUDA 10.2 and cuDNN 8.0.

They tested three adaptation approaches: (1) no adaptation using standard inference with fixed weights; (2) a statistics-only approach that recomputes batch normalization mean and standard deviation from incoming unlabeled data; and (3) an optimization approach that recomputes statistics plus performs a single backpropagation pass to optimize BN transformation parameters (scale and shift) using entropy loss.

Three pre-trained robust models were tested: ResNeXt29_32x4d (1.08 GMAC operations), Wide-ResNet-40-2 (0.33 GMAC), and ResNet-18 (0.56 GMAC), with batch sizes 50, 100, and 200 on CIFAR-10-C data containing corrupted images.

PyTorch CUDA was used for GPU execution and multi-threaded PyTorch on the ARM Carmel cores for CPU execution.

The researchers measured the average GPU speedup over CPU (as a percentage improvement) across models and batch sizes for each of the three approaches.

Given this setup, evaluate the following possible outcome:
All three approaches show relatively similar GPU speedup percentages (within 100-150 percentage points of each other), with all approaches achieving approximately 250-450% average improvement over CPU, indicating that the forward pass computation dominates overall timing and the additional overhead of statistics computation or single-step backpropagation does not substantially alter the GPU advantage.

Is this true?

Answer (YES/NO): NO